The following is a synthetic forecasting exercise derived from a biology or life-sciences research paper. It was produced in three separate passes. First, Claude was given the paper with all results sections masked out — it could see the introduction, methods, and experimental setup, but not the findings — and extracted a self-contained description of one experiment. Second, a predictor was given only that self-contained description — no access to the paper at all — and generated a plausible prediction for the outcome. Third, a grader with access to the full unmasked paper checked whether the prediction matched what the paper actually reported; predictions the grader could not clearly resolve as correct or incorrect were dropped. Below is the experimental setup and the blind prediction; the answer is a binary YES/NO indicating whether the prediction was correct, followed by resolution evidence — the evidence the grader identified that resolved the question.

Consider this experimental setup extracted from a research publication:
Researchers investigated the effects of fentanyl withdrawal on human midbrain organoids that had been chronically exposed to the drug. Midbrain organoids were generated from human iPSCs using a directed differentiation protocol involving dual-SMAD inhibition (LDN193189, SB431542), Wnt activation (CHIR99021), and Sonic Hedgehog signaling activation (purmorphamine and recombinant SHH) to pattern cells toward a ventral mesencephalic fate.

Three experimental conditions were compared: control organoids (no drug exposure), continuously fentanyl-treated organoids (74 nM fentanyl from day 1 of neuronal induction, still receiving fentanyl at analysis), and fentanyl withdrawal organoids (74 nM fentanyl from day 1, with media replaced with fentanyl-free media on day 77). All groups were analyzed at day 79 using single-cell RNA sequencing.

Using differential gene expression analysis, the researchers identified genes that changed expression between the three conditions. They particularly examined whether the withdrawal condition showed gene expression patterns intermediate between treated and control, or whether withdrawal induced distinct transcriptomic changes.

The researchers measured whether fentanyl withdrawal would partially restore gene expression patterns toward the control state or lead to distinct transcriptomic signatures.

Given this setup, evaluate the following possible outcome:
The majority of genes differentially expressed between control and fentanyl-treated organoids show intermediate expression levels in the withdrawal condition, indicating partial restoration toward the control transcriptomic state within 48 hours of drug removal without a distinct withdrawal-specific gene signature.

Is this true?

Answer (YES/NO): NO